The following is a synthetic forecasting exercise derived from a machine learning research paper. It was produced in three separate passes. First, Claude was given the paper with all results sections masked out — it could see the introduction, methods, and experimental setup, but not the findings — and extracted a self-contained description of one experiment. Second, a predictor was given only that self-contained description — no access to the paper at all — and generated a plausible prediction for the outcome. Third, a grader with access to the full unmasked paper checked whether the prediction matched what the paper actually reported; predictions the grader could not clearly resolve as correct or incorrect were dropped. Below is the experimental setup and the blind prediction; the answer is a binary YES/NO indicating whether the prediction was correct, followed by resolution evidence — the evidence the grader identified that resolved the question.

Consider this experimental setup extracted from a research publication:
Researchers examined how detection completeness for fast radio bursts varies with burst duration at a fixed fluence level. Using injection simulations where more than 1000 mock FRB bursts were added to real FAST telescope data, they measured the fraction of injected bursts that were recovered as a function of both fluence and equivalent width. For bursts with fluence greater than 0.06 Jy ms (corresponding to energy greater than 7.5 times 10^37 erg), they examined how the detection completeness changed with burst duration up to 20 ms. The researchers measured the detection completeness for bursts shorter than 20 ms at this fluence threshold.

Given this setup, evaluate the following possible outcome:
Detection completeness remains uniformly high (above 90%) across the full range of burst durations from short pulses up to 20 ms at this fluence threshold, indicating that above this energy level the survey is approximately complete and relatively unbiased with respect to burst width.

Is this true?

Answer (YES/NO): YES